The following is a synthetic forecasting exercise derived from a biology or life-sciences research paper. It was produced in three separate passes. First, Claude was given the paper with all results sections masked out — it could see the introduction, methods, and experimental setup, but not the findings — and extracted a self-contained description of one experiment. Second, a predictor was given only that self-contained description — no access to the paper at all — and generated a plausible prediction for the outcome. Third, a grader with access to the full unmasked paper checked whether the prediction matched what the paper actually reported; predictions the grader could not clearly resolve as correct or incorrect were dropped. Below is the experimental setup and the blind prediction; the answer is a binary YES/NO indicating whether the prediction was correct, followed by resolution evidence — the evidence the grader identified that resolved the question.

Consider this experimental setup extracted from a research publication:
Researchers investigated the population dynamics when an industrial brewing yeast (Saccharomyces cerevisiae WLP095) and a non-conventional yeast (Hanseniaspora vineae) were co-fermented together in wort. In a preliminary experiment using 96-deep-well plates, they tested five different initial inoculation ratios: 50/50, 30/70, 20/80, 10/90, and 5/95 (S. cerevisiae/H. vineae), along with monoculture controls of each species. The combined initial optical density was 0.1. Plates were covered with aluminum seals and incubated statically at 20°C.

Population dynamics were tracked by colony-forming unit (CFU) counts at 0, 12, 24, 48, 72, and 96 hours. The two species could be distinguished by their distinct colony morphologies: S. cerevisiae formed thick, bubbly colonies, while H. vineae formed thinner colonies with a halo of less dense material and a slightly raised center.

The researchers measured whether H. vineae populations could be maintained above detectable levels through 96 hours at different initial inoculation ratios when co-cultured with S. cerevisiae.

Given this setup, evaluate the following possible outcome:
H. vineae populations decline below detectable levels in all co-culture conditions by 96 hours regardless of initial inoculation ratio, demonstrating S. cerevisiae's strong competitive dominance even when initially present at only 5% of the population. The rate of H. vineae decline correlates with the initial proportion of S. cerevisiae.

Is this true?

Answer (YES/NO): NO